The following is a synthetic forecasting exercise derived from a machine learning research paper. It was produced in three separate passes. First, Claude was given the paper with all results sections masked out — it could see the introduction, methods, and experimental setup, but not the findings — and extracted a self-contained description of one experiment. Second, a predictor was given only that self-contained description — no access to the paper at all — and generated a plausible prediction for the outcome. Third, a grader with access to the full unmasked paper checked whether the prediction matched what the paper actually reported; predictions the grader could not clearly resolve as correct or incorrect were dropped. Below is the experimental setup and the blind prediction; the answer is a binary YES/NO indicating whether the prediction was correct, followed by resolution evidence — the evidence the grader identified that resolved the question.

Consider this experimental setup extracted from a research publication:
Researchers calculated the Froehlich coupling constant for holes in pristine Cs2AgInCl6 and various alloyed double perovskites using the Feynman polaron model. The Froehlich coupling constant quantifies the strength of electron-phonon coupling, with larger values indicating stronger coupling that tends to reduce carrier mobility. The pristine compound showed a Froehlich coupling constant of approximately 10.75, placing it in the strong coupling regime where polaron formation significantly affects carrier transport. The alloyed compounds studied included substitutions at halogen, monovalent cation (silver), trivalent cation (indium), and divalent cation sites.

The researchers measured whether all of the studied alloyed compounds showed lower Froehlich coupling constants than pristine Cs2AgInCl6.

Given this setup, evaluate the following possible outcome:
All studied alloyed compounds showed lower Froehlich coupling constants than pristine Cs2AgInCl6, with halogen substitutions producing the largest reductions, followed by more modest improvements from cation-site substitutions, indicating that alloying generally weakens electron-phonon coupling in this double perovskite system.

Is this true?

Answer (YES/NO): NO